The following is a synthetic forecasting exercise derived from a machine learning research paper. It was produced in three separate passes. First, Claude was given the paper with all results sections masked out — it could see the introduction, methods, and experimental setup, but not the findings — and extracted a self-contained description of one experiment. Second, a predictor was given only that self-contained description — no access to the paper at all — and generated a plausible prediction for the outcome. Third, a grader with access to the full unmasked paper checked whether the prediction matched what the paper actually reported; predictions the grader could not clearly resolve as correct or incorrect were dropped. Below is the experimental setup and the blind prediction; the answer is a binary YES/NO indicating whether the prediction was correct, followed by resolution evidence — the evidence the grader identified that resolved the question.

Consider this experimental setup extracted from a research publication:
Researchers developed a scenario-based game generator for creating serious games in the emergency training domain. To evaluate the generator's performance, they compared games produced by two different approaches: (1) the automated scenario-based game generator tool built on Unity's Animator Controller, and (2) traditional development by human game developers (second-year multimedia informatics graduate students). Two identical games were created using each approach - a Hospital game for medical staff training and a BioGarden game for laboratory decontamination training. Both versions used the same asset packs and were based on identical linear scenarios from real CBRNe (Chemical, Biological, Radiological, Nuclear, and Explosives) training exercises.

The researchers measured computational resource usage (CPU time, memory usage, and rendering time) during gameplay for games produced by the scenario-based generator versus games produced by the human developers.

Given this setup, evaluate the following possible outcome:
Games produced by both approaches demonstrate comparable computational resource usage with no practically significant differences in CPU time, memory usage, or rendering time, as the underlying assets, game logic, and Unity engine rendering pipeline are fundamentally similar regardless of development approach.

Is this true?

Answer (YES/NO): NO